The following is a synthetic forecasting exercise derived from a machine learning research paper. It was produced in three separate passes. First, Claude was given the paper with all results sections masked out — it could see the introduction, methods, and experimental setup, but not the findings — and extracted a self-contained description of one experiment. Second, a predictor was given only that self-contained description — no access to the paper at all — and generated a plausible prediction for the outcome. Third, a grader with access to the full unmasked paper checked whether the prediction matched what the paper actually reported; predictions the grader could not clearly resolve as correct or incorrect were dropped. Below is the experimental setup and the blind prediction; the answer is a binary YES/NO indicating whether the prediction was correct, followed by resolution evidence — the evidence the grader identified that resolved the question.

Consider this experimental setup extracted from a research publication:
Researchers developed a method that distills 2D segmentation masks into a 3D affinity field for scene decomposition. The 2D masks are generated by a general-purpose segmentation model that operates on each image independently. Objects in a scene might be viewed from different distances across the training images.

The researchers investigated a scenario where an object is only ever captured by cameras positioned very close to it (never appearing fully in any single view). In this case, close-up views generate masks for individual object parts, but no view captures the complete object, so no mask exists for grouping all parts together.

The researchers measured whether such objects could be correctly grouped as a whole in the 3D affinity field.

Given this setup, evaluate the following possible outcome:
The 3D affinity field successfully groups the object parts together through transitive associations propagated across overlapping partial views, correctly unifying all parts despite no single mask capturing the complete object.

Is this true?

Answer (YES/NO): NO